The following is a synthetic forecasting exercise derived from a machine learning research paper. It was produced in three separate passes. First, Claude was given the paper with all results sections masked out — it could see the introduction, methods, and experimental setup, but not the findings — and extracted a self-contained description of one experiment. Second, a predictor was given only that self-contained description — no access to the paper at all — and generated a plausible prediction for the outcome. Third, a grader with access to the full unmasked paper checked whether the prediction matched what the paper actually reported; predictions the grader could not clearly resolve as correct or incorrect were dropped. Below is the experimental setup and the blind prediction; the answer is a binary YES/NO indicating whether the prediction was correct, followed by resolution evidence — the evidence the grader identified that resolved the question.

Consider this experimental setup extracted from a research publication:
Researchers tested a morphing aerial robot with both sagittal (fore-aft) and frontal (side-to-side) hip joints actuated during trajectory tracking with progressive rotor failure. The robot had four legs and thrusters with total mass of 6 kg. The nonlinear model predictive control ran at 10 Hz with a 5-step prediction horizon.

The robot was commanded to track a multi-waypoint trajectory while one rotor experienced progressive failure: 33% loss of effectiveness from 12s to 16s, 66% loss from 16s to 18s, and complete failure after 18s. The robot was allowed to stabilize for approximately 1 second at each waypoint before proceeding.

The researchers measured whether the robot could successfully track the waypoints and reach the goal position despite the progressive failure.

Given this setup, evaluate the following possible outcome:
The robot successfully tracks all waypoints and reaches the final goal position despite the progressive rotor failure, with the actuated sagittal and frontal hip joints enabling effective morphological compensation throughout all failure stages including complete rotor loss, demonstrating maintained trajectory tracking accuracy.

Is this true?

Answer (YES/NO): YES